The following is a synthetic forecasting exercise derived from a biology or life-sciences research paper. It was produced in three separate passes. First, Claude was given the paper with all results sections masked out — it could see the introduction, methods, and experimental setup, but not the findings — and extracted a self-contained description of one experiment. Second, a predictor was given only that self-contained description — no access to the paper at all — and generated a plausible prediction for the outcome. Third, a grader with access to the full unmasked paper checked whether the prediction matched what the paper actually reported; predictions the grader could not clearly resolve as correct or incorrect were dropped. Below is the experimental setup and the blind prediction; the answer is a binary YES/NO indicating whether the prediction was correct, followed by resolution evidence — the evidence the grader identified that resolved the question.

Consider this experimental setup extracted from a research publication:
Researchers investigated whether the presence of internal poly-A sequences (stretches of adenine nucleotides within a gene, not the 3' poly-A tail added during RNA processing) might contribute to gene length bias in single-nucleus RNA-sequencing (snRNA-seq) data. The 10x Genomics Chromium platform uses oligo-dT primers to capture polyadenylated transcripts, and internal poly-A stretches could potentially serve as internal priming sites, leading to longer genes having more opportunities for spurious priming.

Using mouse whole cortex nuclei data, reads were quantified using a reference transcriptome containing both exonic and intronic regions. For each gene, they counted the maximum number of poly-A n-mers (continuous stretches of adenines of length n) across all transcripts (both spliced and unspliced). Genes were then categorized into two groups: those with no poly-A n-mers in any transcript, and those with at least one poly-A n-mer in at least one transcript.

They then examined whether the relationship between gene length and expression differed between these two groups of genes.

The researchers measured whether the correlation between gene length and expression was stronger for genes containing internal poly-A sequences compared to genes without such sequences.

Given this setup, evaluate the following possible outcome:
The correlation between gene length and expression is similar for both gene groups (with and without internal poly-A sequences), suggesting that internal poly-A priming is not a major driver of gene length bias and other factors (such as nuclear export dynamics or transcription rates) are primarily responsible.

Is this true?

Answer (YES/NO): NO